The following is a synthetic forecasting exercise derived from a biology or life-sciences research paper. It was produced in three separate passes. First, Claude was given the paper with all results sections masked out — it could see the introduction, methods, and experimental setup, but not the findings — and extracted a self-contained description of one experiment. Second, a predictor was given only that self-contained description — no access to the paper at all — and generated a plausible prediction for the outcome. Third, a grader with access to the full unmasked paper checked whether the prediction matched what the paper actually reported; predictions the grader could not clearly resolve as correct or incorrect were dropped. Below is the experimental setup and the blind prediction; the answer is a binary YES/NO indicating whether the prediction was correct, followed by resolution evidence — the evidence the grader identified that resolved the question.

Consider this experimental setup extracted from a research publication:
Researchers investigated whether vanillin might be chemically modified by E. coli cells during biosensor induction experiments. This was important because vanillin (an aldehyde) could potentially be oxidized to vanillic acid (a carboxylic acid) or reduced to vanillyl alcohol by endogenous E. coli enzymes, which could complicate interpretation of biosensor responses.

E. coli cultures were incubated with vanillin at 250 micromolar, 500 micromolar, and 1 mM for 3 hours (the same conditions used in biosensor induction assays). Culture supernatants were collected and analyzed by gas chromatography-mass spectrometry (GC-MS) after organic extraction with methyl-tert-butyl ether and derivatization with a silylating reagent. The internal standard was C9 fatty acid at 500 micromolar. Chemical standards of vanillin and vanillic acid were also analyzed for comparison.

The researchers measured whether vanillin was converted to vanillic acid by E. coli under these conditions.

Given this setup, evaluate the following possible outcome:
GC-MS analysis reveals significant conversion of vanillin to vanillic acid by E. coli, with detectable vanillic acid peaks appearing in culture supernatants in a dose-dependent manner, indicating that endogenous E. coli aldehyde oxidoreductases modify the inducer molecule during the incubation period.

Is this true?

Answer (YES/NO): NO